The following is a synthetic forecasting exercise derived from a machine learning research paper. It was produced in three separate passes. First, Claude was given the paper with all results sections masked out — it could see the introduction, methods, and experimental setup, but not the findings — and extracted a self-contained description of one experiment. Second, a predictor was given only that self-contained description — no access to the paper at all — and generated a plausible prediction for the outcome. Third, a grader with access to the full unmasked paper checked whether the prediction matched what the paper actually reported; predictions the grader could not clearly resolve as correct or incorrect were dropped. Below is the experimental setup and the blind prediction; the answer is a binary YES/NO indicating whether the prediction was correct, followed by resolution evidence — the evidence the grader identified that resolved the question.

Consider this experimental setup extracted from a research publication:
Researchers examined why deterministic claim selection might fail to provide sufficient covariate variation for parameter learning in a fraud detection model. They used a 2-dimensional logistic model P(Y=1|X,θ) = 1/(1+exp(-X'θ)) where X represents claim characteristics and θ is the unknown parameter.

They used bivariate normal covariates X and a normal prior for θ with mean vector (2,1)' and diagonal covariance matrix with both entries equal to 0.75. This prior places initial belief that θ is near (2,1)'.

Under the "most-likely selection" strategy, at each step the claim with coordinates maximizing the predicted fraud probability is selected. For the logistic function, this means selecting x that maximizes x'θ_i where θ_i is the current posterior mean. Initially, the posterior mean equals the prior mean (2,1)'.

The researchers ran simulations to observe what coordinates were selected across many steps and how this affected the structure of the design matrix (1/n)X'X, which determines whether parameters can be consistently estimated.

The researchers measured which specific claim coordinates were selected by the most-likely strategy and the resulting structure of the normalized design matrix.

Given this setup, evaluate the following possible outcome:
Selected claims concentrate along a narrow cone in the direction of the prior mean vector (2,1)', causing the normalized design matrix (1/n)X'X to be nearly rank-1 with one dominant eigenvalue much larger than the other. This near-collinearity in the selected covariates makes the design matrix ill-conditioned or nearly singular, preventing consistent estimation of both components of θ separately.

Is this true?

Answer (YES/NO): NO